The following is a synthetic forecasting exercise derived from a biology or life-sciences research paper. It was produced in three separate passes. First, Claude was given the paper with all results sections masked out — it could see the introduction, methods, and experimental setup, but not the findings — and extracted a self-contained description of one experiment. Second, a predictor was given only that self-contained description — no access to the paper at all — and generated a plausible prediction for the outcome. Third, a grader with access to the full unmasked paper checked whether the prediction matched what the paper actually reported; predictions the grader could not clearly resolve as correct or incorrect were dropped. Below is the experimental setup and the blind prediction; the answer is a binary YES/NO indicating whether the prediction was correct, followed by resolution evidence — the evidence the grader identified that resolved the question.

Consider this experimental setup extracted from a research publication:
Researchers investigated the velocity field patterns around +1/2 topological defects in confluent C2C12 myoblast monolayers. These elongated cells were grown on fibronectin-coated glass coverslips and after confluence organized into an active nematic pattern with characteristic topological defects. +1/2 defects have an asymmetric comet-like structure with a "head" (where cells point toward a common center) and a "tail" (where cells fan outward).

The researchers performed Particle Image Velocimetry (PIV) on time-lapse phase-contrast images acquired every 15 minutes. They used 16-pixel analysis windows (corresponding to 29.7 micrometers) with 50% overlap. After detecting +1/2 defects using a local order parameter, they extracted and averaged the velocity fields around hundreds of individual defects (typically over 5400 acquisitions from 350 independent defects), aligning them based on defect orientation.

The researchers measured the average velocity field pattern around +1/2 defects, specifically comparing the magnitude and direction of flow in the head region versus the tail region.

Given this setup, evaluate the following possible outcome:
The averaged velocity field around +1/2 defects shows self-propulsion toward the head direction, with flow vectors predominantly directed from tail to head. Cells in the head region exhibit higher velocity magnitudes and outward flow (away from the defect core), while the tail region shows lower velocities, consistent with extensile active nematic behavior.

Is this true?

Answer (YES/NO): NO